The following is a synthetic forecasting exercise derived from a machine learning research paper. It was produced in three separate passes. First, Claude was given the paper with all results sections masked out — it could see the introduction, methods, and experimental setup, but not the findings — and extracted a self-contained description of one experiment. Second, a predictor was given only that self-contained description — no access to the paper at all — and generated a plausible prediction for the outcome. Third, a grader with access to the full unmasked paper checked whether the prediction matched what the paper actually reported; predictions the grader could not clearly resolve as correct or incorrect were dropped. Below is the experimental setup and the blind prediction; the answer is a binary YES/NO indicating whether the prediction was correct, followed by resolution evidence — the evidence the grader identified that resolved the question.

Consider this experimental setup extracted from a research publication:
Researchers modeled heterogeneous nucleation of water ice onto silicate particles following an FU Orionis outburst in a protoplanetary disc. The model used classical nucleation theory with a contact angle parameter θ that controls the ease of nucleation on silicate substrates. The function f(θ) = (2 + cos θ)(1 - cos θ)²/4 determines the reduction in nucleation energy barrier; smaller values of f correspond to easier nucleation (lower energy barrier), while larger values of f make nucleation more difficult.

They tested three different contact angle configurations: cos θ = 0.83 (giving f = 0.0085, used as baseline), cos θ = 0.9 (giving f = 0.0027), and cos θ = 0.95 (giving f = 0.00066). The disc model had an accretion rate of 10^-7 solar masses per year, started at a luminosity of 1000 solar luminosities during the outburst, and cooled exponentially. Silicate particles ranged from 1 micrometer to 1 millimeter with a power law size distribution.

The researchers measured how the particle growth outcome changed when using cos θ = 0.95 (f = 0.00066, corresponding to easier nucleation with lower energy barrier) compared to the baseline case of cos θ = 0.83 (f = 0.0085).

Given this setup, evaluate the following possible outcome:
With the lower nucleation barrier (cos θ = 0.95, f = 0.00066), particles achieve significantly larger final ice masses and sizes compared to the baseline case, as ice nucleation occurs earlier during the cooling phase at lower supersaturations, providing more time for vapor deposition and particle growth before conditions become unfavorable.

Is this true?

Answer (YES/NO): NO